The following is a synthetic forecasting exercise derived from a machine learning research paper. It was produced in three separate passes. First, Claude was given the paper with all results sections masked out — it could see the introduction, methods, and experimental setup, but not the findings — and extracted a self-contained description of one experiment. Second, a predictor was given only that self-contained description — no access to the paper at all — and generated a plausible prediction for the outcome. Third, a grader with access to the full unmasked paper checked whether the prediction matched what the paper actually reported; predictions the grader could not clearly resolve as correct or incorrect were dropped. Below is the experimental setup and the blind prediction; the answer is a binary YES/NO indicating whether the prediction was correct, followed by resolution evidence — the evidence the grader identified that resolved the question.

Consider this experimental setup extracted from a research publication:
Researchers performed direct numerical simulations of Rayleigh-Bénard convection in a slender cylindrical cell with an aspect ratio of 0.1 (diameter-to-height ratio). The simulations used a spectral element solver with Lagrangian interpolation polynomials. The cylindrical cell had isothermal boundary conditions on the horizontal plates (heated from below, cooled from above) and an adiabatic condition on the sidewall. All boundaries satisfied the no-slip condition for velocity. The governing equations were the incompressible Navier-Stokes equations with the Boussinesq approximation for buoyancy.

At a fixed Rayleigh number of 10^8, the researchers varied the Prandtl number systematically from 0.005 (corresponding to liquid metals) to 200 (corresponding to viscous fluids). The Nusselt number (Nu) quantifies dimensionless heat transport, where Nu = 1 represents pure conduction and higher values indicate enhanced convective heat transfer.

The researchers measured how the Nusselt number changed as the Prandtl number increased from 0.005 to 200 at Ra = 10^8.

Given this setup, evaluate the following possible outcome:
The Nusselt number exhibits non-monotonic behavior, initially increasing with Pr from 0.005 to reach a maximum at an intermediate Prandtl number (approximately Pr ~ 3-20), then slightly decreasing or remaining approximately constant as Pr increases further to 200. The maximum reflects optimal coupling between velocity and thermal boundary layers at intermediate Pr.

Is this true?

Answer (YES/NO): NO